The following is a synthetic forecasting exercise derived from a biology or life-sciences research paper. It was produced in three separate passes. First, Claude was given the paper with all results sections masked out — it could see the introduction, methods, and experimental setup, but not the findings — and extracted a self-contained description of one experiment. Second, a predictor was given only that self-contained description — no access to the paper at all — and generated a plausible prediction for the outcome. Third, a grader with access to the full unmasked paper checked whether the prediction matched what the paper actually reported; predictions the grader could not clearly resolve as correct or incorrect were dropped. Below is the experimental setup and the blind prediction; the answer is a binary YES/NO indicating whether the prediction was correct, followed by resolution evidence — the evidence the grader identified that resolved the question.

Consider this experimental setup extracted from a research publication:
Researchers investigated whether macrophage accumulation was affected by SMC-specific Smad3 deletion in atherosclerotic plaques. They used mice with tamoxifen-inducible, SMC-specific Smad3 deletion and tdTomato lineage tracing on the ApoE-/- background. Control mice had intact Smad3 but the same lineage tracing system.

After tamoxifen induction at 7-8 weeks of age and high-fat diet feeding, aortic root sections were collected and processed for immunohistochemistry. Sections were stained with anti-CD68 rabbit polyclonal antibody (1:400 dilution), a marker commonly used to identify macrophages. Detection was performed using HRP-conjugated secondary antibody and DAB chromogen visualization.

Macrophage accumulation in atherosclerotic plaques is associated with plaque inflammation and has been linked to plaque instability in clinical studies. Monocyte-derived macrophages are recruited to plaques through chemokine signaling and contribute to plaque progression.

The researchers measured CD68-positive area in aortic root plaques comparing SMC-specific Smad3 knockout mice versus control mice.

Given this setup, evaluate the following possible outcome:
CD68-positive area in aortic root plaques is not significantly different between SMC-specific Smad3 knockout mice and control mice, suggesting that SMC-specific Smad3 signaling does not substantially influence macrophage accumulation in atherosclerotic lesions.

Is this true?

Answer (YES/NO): NO